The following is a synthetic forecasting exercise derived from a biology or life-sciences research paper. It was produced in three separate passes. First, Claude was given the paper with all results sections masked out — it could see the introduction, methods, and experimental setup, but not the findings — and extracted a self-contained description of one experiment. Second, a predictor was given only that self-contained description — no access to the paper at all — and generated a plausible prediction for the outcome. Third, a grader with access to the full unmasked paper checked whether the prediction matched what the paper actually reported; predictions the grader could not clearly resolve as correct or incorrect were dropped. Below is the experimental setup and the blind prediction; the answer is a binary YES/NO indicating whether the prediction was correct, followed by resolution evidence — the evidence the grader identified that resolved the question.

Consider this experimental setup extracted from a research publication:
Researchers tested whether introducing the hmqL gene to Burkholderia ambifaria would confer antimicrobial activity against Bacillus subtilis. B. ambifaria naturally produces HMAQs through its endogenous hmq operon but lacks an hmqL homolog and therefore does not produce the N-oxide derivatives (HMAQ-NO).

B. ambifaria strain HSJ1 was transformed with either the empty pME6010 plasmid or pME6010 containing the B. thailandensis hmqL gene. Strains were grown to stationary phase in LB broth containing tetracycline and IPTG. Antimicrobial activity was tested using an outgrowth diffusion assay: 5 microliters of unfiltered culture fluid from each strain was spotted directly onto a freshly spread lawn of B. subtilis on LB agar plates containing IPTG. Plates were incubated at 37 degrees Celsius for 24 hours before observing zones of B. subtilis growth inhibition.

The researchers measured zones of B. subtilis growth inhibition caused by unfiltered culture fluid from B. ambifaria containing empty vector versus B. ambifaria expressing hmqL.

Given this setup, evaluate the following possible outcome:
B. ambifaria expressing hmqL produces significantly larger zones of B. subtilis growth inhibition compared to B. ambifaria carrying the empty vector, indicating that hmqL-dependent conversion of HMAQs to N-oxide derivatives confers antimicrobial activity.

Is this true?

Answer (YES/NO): YES